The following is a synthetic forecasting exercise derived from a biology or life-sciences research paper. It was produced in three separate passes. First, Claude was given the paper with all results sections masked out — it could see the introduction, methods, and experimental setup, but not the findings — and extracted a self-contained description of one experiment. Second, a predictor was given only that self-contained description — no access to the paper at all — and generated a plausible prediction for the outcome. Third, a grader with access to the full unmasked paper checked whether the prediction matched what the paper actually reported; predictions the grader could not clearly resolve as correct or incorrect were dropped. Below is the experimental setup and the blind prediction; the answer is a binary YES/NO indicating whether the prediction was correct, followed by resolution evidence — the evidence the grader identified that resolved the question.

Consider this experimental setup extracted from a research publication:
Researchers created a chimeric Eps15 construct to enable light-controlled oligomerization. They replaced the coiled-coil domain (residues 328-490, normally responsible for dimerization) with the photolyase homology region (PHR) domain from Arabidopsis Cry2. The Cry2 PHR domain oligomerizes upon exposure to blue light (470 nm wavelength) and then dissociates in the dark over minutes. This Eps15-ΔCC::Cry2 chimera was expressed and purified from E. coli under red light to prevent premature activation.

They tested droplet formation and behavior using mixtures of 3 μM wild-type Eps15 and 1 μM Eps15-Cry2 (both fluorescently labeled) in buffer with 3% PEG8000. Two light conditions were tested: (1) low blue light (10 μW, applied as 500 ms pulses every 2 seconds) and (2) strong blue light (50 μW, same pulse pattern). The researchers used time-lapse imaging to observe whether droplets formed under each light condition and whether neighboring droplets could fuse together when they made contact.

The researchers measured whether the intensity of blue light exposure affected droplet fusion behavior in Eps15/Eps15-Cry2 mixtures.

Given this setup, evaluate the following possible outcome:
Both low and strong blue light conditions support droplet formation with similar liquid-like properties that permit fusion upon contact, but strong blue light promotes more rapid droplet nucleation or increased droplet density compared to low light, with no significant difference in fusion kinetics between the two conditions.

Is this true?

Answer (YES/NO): NO